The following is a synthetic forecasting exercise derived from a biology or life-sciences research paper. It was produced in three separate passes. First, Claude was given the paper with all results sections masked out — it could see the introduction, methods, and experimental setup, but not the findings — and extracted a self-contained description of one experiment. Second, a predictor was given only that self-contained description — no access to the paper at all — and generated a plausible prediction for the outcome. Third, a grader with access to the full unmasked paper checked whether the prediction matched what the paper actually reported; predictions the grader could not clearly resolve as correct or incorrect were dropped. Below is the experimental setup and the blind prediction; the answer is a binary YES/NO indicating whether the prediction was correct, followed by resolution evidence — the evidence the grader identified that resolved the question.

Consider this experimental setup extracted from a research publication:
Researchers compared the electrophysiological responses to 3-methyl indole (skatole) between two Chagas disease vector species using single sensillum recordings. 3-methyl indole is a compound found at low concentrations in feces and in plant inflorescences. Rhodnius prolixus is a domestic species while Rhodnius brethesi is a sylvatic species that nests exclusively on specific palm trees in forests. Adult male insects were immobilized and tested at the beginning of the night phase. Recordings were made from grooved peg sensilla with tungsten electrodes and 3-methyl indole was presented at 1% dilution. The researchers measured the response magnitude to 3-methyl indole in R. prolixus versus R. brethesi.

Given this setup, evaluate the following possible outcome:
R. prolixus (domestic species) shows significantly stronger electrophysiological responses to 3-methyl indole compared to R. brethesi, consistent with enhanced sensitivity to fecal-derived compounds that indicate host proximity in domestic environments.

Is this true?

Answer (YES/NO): NO